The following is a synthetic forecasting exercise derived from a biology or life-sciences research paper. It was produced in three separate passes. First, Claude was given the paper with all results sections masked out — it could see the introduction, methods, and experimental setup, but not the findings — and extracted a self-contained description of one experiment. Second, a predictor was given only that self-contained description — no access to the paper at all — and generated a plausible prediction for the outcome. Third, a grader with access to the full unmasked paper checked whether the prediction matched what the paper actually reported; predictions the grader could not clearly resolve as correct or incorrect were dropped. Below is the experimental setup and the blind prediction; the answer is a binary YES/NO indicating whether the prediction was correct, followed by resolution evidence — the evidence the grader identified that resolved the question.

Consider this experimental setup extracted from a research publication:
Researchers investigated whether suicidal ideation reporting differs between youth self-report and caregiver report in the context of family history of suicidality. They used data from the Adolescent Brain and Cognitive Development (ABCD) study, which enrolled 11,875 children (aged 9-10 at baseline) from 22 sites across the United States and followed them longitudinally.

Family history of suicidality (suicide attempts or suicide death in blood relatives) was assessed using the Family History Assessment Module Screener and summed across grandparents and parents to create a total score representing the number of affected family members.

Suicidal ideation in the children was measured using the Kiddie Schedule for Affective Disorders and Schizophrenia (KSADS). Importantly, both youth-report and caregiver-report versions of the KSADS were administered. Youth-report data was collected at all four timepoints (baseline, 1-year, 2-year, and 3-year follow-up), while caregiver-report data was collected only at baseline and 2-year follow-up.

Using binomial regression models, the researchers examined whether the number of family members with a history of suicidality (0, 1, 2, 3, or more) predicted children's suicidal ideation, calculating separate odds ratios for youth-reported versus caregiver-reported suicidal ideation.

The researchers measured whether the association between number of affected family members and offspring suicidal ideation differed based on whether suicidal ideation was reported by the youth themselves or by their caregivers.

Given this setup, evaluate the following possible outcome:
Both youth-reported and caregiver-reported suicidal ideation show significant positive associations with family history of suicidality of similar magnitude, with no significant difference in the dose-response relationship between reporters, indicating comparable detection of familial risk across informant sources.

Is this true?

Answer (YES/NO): NO